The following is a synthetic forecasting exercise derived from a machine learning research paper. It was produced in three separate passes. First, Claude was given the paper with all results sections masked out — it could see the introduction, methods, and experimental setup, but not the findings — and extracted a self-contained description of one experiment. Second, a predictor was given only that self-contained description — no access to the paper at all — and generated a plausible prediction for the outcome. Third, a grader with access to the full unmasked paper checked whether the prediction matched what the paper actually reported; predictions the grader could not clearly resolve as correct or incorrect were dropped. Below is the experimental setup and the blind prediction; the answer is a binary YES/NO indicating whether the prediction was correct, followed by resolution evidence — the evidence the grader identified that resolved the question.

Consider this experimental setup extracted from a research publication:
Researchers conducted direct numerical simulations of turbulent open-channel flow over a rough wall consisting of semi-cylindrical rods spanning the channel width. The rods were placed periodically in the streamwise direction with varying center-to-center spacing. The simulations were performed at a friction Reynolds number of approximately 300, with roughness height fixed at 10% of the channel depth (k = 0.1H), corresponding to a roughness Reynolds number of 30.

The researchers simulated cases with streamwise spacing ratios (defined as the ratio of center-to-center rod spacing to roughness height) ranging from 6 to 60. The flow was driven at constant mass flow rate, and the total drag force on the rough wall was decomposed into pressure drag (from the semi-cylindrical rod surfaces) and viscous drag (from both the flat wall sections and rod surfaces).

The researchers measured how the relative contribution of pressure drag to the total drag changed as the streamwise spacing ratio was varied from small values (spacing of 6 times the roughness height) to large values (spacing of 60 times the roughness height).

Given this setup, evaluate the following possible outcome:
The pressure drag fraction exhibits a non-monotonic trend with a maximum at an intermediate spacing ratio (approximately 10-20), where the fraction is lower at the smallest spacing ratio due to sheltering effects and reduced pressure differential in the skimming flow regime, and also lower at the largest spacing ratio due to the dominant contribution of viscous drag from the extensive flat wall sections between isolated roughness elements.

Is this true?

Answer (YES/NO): NO